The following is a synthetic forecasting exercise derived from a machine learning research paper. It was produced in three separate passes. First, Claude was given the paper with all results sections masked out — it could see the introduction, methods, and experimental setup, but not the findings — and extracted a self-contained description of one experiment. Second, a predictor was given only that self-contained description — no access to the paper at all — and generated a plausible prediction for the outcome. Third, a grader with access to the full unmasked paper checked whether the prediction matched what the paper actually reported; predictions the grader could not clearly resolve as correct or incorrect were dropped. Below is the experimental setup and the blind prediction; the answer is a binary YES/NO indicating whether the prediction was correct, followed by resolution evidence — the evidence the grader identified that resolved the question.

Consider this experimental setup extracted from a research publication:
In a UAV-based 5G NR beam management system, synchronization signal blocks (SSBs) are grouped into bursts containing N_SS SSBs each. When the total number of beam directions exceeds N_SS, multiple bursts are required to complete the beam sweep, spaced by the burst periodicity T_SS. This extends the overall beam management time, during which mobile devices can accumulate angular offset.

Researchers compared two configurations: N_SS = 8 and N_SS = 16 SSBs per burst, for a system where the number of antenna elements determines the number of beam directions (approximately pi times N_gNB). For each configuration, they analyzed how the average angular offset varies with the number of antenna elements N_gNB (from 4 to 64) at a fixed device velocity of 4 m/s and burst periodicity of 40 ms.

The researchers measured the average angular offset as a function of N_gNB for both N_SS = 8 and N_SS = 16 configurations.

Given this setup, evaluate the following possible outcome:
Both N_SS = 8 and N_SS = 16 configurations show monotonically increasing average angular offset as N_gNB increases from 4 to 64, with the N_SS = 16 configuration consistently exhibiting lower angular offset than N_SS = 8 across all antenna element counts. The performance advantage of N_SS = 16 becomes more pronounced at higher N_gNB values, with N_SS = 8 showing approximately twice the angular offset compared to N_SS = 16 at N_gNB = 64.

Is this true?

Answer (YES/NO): NO